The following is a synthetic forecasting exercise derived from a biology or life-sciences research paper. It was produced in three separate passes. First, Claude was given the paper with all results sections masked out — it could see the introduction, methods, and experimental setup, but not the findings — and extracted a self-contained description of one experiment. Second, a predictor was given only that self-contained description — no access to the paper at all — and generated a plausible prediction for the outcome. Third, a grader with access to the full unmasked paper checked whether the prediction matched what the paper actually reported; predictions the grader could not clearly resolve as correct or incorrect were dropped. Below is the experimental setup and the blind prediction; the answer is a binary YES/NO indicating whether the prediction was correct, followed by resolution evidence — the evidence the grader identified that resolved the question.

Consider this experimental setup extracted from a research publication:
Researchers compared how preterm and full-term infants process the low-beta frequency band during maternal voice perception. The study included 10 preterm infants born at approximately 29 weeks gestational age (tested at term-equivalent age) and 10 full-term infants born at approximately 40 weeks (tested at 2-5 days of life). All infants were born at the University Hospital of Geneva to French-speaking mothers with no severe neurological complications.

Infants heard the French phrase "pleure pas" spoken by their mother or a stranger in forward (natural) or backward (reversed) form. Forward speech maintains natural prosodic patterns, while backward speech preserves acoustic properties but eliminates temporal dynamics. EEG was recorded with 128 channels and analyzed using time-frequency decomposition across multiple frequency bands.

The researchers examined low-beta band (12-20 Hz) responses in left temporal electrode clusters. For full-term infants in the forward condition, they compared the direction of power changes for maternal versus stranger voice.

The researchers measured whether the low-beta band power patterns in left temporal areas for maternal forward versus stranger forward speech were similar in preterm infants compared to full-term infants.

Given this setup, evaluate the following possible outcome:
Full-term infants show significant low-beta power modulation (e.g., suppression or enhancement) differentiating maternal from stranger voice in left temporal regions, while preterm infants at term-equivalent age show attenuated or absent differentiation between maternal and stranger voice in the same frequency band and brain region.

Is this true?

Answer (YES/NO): NO